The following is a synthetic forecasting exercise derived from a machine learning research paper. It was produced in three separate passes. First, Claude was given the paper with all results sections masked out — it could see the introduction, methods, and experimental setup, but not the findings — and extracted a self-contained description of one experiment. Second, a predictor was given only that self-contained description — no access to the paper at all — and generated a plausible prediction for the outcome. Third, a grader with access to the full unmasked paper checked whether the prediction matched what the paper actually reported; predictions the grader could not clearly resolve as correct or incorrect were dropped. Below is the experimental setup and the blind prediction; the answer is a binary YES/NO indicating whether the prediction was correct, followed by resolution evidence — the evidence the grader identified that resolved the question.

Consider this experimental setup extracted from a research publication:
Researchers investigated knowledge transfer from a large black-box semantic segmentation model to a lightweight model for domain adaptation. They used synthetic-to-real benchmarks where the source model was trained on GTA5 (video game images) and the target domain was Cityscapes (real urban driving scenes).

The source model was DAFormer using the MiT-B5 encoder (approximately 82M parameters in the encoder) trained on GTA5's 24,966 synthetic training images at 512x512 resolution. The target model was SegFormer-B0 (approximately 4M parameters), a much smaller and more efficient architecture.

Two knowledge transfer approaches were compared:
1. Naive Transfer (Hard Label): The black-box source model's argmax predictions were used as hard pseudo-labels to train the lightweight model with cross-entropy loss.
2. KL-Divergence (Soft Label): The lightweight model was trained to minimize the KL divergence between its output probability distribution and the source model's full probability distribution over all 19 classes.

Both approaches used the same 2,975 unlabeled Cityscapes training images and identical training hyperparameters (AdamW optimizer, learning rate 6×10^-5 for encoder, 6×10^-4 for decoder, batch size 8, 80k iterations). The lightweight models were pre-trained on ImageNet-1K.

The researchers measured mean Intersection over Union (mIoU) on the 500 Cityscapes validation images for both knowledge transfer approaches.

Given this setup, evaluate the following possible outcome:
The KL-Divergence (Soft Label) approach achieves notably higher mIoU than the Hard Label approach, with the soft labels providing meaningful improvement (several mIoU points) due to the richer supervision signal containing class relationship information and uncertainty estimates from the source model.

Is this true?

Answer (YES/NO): NO